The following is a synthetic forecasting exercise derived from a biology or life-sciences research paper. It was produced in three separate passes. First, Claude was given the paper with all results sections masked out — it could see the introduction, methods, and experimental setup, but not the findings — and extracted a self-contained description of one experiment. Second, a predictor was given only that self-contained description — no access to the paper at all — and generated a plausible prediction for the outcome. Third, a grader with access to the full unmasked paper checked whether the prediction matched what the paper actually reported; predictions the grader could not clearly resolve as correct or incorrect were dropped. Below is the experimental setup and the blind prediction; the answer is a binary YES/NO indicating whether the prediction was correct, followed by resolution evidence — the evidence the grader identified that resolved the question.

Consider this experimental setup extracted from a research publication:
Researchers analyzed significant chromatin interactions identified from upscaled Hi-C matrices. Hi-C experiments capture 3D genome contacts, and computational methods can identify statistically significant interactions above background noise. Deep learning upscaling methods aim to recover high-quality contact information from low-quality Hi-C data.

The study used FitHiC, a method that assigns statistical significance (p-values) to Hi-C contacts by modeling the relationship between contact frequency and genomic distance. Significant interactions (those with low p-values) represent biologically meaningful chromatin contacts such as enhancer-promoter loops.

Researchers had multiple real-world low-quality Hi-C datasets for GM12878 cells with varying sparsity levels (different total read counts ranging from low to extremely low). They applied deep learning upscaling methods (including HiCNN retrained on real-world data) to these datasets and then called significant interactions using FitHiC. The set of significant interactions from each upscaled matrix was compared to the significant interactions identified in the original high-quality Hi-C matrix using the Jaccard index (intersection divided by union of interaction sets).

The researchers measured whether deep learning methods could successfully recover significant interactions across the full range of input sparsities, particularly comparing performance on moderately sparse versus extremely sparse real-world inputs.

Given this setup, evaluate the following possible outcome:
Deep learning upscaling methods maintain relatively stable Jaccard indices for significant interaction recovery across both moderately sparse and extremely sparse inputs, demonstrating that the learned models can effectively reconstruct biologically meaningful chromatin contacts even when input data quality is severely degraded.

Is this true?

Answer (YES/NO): NO